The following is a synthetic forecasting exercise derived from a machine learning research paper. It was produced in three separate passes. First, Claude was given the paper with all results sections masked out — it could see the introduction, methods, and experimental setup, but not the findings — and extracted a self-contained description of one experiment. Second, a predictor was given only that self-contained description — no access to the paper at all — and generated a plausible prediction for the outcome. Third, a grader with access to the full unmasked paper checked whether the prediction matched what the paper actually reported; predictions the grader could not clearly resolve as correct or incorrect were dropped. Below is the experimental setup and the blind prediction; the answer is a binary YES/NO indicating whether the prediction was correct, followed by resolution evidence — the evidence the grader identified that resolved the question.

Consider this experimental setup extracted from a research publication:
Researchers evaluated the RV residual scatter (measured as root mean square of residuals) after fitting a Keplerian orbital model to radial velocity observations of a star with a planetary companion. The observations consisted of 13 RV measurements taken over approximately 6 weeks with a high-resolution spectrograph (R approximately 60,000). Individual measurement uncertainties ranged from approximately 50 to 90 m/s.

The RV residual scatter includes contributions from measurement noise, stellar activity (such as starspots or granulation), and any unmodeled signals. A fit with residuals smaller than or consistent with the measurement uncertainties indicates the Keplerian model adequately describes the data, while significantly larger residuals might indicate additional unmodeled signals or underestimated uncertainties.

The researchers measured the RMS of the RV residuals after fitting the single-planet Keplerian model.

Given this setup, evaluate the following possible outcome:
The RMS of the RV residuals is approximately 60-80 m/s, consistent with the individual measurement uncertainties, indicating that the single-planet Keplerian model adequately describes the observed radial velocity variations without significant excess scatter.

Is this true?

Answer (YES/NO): NO